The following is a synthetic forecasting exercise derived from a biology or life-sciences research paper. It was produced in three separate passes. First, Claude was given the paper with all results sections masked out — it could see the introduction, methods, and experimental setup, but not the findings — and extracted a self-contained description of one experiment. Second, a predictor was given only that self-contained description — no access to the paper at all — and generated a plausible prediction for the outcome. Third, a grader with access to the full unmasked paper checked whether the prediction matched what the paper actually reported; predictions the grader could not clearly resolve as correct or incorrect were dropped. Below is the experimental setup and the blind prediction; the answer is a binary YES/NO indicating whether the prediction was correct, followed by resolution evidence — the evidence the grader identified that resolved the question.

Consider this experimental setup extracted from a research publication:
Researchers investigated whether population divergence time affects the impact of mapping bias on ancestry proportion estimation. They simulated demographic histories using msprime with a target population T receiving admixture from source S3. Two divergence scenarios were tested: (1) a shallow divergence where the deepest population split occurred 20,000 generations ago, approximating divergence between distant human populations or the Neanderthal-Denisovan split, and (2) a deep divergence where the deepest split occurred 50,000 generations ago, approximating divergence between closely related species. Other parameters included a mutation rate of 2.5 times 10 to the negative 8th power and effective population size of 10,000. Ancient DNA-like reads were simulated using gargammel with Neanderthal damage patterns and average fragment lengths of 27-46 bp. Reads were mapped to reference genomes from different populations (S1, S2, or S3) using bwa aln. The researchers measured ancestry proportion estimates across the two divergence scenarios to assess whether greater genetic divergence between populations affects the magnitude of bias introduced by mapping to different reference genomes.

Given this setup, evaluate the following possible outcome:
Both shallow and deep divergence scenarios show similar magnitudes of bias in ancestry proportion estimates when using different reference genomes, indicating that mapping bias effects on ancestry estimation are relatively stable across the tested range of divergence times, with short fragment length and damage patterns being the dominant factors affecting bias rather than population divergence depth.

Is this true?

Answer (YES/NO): NO